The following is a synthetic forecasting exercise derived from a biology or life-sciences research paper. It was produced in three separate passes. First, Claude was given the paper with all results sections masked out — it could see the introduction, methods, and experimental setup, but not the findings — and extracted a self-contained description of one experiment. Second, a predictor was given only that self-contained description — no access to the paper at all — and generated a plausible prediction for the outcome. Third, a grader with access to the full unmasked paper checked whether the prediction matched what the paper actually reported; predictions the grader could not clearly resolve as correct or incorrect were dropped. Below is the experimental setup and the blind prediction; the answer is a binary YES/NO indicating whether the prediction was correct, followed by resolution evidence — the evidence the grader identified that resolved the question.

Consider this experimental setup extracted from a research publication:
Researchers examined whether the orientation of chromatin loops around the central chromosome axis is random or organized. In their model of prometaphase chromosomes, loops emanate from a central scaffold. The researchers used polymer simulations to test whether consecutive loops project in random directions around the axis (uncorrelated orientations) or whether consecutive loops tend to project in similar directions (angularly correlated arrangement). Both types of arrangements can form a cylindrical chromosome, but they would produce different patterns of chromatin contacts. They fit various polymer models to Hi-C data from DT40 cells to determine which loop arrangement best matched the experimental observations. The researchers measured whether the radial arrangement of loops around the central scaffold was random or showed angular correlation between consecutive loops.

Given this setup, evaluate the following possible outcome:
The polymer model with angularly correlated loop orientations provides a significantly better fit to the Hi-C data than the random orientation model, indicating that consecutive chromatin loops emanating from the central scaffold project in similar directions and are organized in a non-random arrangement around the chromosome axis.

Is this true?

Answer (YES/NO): YES